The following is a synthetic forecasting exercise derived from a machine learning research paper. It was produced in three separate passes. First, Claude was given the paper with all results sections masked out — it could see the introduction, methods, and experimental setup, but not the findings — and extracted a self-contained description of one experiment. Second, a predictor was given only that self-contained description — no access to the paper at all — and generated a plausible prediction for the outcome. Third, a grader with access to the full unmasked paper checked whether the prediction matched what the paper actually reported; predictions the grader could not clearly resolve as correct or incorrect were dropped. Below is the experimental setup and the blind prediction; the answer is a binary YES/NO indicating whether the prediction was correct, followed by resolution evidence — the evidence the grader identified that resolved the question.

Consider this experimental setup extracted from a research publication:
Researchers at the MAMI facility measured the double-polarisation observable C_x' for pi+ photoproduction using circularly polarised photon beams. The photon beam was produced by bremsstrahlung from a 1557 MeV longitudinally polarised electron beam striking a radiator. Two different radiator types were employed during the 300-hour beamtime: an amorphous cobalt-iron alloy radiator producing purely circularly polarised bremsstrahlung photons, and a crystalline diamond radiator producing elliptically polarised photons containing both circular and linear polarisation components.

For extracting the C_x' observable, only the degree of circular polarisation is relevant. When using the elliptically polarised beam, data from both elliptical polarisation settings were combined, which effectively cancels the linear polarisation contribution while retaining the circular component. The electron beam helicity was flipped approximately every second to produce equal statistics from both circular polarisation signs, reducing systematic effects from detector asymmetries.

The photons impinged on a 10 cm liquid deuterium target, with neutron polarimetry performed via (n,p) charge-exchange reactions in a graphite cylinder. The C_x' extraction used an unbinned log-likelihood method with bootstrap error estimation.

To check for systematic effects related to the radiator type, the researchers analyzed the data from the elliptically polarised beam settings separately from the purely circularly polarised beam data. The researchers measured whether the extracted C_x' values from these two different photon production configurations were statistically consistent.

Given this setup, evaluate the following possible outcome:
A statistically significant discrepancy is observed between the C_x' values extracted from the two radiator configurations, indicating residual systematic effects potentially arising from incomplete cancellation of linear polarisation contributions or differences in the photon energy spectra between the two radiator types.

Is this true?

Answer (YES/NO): NO